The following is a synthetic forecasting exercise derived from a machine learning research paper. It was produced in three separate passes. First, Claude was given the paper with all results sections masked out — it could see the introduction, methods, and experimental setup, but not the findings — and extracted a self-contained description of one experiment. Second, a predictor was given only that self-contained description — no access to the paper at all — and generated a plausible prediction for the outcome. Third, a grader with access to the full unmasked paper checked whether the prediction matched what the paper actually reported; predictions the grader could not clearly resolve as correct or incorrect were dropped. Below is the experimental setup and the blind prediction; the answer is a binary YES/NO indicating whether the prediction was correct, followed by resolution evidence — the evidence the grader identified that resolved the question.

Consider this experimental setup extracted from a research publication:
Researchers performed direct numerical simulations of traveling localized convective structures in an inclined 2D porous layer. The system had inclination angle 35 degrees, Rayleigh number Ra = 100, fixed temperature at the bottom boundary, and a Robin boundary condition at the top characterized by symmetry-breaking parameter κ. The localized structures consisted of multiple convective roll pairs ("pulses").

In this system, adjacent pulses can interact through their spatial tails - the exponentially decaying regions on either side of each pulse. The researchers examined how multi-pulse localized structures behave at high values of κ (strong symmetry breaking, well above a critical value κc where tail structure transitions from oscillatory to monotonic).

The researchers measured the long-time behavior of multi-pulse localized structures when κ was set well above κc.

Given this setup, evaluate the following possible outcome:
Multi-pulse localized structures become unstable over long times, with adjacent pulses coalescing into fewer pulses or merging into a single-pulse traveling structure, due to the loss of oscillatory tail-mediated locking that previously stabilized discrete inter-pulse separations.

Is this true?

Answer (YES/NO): NO